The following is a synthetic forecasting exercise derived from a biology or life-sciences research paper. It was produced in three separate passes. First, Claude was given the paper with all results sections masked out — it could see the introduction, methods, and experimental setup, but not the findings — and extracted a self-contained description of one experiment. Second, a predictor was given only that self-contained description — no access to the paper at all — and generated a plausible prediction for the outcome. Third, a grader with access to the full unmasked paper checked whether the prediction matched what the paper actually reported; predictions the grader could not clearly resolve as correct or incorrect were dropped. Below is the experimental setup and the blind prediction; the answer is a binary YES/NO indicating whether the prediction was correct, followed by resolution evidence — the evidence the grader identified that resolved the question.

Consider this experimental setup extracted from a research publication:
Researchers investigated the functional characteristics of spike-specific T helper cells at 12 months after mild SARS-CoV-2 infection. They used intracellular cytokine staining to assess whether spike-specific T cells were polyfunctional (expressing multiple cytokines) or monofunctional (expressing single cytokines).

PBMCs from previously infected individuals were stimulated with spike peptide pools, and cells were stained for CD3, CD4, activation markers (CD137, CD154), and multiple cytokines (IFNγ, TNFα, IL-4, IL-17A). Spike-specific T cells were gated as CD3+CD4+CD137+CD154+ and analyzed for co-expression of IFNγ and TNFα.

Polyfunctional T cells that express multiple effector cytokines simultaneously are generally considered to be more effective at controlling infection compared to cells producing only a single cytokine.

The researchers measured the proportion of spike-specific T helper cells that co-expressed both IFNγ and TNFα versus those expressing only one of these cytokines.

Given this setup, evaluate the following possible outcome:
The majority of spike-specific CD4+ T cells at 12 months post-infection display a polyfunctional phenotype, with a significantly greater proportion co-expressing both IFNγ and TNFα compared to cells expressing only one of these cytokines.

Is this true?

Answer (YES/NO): NO